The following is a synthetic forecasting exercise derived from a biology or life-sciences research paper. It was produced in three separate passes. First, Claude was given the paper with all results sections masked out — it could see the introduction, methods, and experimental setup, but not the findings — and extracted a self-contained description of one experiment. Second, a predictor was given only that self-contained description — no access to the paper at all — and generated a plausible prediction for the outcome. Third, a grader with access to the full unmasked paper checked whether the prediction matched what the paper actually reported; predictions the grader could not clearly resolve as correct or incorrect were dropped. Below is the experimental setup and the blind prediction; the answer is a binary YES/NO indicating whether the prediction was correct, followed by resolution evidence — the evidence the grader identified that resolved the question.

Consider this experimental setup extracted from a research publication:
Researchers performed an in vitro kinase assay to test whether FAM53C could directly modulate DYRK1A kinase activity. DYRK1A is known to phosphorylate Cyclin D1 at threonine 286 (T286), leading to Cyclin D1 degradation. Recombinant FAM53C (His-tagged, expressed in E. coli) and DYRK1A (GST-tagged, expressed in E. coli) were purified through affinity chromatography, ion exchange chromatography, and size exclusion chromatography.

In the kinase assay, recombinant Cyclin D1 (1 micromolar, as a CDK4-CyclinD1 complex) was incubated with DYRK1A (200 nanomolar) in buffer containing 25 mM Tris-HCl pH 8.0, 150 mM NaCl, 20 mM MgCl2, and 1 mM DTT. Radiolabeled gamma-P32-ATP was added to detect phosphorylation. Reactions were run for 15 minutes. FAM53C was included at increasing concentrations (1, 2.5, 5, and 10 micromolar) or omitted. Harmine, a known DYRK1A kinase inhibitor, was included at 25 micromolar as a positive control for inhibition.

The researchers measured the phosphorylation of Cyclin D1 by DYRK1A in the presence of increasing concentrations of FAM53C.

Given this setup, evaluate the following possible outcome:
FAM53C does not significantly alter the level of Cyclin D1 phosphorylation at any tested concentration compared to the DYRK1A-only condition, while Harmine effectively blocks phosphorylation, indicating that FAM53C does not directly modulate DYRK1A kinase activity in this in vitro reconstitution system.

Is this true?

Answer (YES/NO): NO